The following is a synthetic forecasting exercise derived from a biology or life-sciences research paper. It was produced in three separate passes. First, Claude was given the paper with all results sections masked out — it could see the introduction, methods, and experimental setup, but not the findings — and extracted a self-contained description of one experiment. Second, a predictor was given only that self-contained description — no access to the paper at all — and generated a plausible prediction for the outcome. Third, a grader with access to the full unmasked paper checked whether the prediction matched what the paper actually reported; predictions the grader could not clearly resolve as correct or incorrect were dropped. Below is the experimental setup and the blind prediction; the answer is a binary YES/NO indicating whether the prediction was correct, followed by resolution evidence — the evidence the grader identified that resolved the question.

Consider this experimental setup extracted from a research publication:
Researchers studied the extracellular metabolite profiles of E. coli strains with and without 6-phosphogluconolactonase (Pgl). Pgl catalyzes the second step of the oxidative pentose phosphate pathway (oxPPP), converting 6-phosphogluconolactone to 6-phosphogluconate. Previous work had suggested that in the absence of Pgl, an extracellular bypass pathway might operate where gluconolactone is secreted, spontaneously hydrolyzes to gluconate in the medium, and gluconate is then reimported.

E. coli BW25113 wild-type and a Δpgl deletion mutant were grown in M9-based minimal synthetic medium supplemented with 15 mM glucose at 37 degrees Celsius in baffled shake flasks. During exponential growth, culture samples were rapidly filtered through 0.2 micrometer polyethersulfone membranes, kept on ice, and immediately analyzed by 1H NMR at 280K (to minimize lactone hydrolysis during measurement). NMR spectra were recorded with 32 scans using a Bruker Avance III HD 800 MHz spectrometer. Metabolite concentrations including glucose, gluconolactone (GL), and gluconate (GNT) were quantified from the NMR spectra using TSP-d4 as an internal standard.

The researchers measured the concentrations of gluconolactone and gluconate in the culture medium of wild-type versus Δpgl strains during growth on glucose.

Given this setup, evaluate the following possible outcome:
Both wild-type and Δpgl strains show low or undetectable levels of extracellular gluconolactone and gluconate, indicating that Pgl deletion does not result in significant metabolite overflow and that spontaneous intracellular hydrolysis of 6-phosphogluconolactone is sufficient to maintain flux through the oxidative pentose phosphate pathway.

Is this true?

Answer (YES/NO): NO